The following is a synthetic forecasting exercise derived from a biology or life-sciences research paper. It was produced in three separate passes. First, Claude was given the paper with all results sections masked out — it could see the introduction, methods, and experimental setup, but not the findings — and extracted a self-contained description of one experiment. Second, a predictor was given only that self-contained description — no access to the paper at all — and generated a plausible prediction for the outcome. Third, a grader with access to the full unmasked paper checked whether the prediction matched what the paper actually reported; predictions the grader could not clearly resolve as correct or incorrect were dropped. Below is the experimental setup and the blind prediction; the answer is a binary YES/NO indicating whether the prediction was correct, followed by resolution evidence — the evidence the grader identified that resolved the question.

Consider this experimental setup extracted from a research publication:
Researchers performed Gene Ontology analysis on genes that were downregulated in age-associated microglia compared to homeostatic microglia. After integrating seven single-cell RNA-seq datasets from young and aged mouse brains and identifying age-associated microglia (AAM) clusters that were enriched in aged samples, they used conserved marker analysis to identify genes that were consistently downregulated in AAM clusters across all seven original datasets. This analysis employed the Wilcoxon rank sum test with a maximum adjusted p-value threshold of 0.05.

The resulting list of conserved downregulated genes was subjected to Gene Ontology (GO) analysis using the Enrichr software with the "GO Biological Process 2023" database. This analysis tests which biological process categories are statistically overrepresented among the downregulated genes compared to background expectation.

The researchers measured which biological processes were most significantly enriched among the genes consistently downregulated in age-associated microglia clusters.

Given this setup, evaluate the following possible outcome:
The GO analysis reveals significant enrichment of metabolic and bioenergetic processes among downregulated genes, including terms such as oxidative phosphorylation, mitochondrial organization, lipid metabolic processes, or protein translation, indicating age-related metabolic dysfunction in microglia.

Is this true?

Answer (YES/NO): NO